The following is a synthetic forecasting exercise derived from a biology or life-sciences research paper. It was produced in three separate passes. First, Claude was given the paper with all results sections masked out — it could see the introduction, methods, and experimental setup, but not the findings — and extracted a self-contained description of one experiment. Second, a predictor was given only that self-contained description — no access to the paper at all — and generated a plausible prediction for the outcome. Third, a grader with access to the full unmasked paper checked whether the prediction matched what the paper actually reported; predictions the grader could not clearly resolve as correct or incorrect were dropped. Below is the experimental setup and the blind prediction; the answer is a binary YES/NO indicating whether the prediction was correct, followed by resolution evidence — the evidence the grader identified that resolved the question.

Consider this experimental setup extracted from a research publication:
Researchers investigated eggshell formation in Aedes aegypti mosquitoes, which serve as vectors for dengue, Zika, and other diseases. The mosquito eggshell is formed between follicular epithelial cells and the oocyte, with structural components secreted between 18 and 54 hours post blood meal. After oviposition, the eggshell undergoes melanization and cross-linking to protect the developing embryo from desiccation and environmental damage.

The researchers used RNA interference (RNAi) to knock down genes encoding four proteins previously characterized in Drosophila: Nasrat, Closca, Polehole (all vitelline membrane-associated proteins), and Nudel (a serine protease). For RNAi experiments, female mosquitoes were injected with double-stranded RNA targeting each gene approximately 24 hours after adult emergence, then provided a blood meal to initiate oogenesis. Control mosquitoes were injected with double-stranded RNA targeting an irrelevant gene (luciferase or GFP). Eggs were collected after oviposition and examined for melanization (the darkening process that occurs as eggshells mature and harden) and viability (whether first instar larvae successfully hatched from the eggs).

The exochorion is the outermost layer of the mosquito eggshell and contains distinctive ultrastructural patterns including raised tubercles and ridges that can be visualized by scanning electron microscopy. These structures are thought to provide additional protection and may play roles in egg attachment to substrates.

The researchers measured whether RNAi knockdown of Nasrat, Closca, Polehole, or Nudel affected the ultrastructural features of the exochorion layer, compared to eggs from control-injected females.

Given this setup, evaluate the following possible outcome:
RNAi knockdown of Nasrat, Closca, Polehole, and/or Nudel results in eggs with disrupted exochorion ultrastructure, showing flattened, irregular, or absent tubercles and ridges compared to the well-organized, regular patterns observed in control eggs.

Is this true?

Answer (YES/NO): NO